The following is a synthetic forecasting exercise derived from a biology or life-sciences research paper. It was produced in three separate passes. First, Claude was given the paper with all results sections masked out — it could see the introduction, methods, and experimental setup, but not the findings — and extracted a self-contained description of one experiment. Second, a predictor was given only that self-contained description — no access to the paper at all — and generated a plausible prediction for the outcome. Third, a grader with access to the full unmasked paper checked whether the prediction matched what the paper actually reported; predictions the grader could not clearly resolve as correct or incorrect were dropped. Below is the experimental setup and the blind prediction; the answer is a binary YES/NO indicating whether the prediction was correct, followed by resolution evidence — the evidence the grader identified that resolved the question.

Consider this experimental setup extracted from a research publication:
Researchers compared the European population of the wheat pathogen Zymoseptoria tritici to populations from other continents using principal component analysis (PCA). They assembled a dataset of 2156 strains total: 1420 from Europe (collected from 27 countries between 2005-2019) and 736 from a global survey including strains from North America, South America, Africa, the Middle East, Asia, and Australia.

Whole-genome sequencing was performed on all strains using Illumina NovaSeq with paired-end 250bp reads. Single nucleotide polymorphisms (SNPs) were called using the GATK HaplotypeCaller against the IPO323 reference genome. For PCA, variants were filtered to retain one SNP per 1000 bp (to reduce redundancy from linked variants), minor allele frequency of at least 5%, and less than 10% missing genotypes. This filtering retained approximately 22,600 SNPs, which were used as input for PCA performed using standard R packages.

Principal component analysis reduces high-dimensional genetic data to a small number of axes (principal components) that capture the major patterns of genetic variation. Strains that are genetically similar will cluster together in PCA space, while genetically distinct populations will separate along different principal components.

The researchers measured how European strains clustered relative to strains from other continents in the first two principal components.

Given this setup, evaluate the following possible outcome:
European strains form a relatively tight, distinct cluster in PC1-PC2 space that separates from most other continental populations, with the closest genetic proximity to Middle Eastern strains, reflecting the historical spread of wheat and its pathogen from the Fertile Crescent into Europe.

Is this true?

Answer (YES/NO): NO